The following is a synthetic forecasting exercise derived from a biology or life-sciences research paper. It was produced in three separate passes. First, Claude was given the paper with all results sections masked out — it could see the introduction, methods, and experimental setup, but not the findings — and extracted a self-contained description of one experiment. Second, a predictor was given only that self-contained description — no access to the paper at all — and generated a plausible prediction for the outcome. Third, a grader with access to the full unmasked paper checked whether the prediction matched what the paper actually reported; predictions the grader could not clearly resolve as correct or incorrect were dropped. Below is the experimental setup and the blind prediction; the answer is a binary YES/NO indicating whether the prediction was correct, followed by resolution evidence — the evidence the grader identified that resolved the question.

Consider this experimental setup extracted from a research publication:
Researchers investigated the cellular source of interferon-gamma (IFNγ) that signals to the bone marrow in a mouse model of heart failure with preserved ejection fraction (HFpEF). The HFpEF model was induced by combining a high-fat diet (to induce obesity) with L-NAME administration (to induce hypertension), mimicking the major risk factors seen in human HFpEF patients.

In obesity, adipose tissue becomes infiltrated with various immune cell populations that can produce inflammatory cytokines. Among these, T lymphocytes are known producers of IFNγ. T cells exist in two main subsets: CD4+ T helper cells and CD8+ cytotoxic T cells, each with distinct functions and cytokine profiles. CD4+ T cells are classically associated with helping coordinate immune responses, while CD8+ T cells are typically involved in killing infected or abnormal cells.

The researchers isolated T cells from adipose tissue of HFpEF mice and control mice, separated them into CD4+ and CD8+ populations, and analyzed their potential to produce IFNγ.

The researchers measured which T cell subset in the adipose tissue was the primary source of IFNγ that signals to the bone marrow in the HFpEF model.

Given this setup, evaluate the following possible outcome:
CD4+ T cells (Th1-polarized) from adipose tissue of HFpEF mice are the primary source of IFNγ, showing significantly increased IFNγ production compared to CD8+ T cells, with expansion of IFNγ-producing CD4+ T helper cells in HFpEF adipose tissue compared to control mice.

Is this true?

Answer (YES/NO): NO